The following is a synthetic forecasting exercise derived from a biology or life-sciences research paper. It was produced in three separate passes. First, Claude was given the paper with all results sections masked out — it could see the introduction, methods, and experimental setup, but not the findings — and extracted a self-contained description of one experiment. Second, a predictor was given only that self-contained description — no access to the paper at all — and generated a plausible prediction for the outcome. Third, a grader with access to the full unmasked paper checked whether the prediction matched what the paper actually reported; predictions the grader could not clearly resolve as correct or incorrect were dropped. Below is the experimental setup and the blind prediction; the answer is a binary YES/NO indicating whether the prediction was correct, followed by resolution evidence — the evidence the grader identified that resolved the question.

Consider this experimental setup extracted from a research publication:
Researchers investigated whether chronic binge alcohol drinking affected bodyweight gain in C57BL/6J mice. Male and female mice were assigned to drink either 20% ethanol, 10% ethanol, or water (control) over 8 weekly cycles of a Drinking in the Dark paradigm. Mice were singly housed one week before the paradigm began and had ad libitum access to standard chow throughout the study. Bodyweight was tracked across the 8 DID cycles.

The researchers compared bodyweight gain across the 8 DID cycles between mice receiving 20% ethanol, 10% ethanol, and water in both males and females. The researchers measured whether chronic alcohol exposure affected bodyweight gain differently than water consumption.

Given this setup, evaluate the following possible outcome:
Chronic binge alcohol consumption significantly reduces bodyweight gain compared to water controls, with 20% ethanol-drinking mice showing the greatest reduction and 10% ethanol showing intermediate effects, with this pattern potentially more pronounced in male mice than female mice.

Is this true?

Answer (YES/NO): NO